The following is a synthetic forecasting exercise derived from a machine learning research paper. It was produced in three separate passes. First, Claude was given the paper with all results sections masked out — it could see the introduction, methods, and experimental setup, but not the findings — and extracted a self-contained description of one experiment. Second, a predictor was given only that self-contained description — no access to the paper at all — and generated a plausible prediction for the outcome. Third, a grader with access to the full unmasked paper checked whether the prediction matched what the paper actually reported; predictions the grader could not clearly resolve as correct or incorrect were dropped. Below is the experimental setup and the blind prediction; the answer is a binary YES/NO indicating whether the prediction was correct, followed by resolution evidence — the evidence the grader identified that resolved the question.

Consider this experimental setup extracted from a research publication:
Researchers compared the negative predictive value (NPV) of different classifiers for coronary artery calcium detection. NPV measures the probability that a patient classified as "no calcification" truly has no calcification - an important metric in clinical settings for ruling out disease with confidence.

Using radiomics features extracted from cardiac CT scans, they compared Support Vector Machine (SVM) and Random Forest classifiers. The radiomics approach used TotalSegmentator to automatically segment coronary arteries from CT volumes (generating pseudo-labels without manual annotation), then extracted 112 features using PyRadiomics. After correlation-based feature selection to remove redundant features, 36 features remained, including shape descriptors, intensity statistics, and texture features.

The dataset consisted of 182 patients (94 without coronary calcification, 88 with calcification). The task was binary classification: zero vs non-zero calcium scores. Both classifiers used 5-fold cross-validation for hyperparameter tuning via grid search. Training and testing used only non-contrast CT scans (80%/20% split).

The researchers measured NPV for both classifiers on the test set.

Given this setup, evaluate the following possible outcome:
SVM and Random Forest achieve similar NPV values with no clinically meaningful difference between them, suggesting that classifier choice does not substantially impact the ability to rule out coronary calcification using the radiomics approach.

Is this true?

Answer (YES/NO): NO